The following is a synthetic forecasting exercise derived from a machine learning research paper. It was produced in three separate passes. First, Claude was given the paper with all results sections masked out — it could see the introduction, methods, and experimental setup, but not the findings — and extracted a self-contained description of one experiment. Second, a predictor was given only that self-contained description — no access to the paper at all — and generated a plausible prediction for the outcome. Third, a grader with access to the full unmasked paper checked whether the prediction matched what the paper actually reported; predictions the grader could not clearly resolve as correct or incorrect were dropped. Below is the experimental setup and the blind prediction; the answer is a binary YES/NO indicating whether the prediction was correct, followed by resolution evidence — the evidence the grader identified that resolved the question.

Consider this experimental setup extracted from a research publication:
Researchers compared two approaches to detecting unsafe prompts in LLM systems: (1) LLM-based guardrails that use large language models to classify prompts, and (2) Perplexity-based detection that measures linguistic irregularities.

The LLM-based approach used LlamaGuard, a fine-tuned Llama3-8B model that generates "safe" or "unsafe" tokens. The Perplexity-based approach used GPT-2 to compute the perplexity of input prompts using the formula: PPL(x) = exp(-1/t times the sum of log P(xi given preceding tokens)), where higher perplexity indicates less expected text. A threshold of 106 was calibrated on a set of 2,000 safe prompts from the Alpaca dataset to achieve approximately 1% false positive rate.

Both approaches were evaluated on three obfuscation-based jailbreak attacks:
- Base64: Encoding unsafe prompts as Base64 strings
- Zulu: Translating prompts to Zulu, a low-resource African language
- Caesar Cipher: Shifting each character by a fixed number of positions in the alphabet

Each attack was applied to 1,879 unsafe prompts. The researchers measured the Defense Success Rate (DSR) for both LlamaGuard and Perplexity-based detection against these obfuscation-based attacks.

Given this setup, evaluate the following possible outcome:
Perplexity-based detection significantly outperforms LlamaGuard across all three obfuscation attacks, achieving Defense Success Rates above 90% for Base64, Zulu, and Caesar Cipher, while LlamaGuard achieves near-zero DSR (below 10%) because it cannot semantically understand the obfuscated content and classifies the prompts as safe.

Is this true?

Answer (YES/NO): NO